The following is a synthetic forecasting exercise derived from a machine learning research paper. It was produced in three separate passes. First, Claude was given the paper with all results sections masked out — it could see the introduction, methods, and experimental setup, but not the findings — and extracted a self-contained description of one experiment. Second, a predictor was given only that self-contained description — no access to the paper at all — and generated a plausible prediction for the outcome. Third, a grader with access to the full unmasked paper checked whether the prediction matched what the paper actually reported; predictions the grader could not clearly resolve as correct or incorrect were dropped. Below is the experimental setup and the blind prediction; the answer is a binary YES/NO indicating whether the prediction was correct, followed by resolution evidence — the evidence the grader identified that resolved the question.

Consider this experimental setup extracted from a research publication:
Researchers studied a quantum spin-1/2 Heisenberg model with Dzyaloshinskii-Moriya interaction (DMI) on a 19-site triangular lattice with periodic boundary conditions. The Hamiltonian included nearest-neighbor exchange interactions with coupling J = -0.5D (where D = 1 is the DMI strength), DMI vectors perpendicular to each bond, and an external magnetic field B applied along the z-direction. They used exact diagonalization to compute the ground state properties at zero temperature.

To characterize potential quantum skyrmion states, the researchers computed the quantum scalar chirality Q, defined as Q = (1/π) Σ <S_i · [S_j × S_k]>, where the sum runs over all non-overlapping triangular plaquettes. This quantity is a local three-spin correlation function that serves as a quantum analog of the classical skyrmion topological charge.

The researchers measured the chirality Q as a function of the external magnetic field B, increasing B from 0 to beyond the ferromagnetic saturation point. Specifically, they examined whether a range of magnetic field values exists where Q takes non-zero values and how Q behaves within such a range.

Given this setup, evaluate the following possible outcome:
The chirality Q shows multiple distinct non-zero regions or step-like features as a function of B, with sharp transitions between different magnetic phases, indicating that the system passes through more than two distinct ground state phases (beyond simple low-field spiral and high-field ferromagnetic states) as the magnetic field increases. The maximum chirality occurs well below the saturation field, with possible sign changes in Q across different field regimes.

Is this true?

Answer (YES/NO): NO